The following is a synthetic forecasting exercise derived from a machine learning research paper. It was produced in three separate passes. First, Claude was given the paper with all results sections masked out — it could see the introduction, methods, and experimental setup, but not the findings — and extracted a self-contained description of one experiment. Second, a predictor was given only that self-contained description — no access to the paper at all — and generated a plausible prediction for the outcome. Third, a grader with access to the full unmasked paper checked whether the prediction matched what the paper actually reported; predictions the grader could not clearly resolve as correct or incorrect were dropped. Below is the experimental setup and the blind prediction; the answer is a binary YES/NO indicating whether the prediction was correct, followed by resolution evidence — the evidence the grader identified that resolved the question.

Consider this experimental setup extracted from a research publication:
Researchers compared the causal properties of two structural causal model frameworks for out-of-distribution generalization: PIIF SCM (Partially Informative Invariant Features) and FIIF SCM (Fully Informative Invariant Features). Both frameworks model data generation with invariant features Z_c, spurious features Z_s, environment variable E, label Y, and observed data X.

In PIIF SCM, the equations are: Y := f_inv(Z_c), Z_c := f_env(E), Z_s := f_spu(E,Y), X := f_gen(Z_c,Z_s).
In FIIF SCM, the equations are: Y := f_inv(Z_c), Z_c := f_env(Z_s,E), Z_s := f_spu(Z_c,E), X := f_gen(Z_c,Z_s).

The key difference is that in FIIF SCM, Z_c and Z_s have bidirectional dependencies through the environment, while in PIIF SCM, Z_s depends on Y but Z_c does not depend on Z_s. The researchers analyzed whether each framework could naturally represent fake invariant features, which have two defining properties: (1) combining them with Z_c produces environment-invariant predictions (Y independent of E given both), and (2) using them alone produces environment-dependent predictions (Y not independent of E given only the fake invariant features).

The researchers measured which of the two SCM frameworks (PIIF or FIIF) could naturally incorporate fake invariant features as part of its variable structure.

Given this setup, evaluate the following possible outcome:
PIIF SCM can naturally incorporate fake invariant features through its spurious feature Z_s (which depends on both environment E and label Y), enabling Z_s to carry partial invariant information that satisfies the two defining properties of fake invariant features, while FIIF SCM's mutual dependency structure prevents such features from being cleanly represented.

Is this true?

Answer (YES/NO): NO